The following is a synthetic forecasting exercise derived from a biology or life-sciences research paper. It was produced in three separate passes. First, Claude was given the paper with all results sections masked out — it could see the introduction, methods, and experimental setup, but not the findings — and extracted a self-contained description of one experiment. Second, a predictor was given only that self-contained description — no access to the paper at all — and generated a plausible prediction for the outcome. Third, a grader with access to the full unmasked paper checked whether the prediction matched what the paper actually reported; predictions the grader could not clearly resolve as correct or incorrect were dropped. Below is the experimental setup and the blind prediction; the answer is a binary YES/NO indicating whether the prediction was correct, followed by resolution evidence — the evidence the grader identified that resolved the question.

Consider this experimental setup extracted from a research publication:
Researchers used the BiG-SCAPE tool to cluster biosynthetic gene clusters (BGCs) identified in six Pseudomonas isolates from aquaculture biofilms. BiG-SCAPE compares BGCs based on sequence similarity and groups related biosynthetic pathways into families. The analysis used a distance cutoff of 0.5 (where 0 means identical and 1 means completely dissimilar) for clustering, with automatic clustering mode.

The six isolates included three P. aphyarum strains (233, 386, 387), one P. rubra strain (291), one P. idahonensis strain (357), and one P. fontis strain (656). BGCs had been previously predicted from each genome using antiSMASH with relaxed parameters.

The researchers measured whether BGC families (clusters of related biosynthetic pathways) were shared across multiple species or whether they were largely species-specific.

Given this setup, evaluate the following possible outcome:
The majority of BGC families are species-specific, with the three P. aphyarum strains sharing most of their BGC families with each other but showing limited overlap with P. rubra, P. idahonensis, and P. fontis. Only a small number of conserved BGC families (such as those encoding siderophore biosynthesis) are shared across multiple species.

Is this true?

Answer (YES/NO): YES